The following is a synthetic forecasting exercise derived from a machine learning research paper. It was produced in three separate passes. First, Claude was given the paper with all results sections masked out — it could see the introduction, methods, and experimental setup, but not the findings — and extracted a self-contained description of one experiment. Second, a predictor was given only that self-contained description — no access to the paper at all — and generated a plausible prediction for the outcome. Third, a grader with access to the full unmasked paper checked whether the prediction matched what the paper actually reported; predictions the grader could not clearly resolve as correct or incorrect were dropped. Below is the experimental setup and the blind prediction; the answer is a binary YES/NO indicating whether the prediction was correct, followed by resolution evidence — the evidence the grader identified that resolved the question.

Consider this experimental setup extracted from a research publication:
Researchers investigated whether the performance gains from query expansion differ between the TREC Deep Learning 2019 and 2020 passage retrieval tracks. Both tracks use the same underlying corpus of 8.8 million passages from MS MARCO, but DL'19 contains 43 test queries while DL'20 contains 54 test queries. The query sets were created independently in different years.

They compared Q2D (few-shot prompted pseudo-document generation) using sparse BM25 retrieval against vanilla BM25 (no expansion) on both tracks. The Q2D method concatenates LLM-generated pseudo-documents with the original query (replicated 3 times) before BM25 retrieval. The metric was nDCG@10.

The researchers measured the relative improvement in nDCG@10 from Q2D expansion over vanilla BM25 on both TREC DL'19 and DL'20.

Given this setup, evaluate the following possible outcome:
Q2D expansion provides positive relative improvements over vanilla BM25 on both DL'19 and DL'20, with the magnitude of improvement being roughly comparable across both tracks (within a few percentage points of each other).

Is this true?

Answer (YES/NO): NO